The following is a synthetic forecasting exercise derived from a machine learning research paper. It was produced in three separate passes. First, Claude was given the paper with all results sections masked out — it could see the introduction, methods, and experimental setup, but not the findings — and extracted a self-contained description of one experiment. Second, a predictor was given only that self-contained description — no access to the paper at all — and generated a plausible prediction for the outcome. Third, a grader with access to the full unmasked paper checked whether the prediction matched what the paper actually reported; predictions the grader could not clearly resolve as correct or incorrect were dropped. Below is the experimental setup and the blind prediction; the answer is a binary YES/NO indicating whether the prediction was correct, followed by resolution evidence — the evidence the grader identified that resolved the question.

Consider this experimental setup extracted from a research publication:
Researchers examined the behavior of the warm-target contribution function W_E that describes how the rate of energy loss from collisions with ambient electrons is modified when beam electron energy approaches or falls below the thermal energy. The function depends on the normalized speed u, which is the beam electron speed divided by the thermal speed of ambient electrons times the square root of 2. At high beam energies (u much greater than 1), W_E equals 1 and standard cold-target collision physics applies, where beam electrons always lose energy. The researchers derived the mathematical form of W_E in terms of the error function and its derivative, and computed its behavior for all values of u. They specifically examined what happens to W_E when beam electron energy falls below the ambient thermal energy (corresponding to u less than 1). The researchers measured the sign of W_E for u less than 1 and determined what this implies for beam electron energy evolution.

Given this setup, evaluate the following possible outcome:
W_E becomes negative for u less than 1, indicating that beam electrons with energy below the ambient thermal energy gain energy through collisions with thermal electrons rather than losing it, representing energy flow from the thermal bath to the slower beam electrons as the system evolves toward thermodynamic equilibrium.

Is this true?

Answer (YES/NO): YES